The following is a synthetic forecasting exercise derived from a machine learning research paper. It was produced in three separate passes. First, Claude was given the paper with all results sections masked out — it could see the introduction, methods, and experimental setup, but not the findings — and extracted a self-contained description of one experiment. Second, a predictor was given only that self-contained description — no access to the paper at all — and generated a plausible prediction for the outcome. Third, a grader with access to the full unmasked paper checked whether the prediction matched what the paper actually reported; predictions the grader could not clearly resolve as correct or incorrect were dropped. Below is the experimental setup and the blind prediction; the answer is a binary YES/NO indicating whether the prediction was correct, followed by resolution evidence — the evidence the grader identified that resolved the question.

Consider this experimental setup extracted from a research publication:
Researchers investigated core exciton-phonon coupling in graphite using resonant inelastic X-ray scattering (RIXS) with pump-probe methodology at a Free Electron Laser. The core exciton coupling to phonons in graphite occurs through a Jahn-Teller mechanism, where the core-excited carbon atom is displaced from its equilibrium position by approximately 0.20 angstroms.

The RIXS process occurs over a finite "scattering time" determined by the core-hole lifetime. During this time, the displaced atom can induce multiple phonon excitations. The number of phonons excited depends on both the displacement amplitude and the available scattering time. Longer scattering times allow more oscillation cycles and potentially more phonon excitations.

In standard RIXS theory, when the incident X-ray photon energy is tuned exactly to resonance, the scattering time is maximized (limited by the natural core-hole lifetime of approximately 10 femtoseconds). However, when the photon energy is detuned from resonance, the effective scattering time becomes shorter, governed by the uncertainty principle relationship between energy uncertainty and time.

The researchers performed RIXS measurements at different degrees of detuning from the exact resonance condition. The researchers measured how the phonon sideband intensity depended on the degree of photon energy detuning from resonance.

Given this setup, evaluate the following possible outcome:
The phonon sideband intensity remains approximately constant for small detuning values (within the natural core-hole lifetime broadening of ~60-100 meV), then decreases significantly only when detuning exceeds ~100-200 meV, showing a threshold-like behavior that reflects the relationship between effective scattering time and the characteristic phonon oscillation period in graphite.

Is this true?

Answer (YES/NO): NO